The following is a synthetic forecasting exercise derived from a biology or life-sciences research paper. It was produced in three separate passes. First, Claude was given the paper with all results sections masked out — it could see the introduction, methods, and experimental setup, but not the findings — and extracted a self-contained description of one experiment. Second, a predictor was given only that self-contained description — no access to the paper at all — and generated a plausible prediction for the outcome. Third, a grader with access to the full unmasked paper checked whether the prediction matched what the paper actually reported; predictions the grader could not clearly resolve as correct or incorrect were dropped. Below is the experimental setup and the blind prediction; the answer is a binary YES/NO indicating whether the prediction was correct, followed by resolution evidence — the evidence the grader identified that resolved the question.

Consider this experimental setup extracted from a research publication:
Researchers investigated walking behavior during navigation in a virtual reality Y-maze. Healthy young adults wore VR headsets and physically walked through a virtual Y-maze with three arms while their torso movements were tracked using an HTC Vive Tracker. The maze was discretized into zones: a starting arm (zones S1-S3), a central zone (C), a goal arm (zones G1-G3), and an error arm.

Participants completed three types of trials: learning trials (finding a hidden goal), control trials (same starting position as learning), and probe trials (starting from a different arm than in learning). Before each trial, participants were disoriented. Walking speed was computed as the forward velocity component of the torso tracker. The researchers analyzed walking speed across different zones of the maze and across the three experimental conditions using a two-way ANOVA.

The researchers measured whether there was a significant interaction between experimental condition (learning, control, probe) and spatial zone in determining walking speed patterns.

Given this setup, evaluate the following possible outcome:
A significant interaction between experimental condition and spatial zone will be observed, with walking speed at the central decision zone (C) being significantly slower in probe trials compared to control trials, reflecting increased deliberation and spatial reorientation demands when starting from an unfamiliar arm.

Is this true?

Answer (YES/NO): NO